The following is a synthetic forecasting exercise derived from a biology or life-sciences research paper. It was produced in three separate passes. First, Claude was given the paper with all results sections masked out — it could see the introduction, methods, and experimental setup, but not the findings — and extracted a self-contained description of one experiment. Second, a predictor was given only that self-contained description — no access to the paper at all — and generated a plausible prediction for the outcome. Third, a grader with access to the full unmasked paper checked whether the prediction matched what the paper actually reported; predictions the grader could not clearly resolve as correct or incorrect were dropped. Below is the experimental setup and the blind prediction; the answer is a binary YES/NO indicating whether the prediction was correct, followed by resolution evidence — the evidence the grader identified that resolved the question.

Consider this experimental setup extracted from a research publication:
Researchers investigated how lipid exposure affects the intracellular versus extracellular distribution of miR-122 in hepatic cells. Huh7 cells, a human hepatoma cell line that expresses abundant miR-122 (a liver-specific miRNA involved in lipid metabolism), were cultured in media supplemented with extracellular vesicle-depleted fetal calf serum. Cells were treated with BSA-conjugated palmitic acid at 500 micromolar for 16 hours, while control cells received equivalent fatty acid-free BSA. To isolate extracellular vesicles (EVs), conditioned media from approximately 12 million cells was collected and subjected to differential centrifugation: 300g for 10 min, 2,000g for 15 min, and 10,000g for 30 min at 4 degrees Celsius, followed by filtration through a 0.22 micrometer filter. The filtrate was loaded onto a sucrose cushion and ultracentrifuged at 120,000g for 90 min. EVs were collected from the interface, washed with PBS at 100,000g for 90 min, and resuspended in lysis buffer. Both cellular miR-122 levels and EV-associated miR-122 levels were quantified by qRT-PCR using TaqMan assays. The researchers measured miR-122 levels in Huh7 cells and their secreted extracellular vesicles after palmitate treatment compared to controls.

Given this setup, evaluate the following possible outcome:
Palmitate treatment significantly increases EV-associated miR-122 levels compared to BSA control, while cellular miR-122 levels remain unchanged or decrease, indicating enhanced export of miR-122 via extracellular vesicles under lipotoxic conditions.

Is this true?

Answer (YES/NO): YES